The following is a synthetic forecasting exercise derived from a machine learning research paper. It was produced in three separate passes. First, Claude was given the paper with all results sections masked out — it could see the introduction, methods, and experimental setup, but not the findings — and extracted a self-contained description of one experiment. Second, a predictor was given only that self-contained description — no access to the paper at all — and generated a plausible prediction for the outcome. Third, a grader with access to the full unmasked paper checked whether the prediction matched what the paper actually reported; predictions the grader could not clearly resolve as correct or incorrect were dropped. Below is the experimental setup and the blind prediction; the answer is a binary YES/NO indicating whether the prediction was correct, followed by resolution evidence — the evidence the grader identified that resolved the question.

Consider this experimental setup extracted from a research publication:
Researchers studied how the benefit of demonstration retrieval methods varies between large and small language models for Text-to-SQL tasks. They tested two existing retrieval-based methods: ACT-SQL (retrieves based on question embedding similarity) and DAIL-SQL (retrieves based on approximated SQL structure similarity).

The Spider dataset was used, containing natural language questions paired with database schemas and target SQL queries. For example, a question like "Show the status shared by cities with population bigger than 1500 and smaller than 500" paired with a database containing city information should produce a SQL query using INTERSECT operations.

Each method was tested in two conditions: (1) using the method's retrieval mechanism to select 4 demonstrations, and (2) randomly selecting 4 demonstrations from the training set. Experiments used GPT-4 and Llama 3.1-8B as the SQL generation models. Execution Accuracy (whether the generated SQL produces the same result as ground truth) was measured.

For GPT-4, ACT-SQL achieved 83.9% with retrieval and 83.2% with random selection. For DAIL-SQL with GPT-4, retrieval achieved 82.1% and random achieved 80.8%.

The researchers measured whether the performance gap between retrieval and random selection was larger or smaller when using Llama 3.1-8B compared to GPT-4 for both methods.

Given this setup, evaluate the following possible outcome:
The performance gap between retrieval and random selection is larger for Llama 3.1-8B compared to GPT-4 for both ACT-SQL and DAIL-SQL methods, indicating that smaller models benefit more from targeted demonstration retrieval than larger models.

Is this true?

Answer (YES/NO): NO